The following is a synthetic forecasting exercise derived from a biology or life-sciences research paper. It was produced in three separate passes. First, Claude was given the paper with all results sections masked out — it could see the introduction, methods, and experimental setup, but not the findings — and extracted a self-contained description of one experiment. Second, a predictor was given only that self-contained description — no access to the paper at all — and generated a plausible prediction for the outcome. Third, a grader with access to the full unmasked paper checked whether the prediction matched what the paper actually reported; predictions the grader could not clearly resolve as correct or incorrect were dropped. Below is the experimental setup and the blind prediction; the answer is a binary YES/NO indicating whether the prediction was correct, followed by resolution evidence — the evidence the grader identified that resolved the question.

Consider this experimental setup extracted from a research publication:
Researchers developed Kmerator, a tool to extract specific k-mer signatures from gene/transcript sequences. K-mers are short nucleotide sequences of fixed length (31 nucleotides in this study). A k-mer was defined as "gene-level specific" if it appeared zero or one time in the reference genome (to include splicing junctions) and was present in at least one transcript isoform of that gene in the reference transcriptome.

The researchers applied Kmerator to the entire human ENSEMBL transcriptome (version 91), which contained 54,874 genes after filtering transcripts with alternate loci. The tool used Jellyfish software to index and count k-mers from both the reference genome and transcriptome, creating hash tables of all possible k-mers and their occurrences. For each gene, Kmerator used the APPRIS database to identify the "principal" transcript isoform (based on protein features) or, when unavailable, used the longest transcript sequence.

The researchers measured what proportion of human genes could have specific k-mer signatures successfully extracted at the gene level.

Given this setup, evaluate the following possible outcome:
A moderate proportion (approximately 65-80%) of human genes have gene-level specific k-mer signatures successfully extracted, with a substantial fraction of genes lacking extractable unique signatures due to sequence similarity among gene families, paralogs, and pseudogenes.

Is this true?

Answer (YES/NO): NO